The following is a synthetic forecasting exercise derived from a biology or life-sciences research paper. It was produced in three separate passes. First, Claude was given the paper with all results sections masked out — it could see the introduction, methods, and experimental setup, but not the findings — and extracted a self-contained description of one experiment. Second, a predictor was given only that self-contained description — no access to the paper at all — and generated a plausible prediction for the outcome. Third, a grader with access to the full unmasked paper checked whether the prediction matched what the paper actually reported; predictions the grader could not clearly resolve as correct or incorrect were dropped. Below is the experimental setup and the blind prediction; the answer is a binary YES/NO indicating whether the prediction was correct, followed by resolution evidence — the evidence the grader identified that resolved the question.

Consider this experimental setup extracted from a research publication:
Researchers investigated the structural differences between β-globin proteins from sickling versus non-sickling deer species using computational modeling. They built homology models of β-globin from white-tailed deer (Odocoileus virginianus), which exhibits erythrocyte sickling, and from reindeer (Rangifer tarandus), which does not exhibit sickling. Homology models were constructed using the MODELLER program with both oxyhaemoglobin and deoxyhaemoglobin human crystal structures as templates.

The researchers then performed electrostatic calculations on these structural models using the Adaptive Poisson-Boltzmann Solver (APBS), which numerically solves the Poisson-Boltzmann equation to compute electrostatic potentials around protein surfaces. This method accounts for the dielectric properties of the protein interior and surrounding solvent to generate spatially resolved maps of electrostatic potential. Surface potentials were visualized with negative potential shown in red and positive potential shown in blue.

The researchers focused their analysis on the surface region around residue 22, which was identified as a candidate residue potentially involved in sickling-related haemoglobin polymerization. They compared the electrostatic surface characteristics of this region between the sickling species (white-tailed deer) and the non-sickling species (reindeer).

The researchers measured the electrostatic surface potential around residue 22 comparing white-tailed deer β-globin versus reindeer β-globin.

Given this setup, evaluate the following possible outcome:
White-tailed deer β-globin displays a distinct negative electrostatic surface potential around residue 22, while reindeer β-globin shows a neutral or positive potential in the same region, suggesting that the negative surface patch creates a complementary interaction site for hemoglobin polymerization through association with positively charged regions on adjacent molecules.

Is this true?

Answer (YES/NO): NO